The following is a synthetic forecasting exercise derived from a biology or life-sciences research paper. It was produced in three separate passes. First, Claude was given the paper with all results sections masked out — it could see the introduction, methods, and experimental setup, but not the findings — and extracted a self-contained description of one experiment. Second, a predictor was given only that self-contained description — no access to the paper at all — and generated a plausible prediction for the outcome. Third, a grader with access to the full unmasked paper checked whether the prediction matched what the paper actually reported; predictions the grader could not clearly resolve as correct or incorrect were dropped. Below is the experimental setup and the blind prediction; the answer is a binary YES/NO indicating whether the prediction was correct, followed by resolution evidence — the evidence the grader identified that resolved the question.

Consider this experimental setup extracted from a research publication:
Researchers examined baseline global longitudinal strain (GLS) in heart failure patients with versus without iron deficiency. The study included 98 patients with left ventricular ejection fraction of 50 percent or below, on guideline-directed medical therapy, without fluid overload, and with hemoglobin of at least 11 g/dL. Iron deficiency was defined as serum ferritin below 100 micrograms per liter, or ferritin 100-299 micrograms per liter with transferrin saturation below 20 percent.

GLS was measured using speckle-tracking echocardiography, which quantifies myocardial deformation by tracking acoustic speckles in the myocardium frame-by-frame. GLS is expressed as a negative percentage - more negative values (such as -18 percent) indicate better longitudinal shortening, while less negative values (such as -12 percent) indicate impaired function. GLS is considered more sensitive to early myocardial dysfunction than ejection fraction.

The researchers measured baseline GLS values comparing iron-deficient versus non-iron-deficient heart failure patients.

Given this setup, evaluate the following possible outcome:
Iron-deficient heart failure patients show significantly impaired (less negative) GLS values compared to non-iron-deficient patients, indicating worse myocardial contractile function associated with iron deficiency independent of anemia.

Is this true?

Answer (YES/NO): YES